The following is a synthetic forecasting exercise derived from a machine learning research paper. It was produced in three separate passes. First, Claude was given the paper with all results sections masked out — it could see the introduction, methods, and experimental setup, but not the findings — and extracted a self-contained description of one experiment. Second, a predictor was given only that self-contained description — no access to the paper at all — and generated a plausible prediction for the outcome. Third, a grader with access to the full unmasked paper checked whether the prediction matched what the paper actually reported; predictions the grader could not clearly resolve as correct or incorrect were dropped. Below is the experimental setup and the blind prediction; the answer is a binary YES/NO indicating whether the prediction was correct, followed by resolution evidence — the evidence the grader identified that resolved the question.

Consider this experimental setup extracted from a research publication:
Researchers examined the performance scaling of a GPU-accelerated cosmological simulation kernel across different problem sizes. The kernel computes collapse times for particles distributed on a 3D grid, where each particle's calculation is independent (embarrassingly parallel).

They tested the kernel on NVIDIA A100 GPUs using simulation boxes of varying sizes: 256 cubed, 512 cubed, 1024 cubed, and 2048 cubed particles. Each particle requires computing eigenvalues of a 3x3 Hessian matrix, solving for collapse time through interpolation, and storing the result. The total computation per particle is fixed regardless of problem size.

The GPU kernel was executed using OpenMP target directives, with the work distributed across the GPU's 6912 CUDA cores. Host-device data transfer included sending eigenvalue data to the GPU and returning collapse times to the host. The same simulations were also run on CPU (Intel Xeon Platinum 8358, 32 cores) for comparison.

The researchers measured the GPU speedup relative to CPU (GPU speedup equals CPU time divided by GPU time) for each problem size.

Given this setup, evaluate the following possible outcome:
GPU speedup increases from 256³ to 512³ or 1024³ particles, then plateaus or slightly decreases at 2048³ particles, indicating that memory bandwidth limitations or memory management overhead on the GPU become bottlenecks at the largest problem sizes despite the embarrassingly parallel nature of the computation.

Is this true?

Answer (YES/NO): NO